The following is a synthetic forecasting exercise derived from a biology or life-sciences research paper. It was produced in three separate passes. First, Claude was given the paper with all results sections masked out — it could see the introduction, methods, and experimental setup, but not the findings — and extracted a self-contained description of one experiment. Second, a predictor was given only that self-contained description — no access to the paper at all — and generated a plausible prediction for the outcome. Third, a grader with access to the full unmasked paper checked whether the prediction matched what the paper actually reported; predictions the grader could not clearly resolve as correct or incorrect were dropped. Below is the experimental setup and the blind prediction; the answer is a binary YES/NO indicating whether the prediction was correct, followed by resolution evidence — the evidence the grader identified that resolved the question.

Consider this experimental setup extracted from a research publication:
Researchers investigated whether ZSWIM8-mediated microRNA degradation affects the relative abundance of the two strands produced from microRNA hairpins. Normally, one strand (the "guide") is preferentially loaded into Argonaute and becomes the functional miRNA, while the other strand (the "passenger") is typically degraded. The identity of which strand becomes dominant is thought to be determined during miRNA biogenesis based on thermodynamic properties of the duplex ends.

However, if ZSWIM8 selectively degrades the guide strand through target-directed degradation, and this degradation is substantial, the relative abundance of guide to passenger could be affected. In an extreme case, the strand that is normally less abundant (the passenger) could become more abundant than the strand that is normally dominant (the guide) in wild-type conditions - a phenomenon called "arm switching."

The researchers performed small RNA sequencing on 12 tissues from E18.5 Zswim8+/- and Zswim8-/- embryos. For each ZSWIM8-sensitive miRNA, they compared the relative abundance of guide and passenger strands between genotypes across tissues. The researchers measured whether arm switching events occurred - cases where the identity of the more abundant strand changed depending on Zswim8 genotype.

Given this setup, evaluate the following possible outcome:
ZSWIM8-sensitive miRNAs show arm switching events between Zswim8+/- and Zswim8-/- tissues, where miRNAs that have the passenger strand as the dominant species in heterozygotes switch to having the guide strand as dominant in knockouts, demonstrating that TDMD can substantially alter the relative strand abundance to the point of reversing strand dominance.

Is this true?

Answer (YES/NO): NO